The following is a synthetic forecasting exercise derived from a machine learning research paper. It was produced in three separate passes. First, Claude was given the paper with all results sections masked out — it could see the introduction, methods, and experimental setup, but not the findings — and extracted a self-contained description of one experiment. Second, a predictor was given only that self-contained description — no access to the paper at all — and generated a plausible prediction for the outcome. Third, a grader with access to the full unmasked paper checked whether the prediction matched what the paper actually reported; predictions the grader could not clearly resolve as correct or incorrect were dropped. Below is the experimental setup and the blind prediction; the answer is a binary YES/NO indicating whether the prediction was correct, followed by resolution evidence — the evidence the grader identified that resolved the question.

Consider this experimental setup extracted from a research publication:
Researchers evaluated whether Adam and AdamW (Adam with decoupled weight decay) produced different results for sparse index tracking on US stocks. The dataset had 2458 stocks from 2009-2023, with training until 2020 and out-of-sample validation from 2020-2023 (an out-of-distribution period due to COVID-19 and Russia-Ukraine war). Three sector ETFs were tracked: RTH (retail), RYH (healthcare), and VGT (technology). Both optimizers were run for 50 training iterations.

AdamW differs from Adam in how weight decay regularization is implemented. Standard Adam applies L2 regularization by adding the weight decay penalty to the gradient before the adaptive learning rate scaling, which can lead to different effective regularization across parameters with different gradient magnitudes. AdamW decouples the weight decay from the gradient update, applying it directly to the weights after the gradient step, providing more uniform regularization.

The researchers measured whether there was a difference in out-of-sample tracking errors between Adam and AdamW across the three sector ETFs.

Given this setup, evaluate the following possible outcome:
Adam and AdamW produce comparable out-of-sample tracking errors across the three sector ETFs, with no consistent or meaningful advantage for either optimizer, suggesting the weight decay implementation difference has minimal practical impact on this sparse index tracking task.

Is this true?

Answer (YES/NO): YES